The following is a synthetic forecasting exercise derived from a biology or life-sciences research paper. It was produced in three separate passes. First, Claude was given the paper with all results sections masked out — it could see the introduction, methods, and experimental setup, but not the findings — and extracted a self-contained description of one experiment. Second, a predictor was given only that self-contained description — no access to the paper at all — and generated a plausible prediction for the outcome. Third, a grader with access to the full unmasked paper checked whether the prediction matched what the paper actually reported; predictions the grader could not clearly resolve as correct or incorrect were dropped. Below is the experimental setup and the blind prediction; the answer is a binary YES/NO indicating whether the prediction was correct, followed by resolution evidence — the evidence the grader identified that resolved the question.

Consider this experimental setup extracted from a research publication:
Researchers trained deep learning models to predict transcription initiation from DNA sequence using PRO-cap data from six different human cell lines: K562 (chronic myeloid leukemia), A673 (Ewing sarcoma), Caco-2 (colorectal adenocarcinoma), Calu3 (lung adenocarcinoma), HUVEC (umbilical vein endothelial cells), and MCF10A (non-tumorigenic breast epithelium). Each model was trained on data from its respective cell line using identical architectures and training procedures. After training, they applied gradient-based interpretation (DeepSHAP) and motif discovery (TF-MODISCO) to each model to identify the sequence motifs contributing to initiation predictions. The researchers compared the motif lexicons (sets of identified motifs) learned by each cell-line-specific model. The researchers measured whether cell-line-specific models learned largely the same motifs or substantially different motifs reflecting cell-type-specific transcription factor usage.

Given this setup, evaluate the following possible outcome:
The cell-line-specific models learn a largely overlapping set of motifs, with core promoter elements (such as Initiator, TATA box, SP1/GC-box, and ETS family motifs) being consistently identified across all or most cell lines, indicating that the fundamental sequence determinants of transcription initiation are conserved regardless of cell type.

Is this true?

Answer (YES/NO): YES